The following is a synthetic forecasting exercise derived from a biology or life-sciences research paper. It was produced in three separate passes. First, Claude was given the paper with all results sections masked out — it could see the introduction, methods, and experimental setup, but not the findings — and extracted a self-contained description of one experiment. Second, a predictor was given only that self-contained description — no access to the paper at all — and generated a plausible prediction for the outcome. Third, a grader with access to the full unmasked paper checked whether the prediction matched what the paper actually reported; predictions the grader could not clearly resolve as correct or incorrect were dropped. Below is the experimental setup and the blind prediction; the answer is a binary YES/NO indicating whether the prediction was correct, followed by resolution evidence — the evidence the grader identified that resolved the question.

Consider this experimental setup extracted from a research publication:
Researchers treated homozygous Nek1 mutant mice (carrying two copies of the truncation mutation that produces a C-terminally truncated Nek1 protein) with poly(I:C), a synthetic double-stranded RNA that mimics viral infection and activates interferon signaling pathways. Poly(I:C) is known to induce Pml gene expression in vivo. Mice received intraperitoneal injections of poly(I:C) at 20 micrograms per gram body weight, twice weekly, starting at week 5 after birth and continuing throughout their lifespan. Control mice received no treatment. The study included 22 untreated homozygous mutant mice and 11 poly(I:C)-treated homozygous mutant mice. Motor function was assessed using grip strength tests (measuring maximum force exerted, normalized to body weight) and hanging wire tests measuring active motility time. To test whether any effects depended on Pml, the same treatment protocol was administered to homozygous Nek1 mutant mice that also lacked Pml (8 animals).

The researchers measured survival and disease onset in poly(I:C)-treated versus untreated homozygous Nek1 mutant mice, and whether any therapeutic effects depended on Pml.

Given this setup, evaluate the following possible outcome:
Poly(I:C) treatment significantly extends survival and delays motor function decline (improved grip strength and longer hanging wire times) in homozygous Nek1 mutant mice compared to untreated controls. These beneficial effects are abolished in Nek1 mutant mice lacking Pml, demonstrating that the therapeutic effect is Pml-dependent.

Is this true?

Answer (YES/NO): YES